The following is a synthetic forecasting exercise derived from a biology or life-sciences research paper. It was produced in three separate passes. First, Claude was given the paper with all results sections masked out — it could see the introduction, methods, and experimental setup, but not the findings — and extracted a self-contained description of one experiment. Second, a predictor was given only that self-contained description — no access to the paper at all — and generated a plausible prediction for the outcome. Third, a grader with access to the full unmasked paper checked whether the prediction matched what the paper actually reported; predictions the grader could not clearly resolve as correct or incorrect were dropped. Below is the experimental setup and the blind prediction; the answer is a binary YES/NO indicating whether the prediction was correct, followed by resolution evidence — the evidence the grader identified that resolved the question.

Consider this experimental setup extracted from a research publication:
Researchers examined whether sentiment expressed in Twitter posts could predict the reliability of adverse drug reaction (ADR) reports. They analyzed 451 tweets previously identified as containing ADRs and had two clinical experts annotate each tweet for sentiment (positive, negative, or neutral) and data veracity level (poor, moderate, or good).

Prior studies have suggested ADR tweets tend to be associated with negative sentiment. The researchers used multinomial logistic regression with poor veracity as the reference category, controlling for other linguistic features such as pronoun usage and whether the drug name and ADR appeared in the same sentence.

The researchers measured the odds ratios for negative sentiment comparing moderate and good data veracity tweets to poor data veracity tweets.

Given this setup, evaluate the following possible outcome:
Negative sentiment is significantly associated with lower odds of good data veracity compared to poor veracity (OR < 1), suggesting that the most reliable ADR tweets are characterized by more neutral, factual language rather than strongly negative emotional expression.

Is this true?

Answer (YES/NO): NO